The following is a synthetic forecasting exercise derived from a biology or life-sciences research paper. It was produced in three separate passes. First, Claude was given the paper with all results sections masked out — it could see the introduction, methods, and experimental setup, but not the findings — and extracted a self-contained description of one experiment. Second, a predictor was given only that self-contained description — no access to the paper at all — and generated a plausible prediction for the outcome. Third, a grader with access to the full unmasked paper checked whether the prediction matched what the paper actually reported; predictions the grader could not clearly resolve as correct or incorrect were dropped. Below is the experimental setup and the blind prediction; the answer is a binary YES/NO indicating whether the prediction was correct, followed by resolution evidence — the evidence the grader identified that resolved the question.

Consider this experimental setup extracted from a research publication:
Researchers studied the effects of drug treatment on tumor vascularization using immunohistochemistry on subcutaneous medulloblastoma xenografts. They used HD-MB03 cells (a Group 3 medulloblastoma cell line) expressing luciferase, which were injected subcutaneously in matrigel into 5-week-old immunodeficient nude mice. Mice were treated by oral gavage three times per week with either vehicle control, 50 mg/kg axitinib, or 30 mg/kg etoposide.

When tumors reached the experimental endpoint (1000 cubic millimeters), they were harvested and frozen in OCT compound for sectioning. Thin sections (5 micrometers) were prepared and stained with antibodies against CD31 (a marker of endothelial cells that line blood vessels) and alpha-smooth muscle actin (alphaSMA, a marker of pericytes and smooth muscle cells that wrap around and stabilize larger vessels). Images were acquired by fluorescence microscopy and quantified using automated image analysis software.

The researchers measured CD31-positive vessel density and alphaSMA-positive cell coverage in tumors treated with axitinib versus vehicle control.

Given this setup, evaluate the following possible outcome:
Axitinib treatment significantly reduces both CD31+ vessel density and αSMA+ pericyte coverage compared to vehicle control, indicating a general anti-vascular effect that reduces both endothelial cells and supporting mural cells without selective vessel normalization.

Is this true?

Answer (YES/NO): NO